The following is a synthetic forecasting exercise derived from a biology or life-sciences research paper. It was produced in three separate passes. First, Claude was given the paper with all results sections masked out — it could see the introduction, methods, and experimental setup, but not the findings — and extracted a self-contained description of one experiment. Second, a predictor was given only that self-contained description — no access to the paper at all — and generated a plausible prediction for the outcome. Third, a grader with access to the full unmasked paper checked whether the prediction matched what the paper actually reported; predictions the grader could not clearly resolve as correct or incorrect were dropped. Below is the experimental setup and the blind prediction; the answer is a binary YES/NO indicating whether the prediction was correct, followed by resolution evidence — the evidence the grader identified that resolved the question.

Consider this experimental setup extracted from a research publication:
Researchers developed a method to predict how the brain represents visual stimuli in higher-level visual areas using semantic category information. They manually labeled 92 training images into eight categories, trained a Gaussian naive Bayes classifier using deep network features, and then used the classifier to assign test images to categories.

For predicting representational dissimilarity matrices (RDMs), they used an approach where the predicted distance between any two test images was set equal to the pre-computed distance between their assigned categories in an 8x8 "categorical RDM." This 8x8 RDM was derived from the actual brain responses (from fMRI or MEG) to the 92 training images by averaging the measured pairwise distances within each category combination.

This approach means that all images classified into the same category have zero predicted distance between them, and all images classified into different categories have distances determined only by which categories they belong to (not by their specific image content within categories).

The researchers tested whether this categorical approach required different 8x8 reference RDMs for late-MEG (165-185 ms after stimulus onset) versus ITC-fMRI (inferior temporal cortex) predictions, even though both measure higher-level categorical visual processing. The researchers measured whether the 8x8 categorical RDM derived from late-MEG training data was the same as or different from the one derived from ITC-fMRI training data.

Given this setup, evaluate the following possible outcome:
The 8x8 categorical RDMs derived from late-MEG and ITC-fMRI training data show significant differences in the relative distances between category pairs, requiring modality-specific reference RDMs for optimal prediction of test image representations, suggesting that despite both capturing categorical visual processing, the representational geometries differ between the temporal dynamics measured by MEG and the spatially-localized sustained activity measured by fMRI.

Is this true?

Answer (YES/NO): YES